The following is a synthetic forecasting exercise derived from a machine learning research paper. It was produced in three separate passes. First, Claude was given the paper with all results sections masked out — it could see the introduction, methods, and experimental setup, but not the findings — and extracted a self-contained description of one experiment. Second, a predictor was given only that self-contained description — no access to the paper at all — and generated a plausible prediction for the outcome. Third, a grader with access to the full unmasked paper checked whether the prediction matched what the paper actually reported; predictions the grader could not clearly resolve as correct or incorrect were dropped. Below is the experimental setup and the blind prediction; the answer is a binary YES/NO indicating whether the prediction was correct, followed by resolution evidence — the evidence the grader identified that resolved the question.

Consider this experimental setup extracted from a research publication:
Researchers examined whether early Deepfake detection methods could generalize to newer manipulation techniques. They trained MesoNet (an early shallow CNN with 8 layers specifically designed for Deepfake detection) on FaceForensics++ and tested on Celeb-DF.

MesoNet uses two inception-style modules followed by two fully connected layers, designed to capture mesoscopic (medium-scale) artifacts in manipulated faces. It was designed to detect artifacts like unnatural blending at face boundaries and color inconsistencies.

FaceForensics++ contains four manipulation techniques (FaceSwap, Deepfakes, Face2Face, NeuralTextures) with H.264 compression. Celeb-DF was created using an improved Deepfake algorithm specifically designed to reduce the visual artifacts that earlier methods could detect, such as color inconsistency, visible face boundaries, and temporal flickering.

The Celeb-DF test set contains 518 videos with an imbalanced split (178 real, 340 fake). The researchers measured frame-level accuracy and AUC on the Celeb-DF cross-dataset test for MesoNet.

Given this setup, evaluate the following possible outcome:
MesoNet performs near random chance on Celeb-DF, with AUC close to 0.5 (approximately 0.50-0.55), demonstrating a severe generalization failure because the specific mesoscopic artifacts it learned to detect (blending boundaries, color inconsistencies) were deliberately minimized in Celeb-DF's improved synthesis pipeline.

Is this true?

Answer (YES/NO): YES